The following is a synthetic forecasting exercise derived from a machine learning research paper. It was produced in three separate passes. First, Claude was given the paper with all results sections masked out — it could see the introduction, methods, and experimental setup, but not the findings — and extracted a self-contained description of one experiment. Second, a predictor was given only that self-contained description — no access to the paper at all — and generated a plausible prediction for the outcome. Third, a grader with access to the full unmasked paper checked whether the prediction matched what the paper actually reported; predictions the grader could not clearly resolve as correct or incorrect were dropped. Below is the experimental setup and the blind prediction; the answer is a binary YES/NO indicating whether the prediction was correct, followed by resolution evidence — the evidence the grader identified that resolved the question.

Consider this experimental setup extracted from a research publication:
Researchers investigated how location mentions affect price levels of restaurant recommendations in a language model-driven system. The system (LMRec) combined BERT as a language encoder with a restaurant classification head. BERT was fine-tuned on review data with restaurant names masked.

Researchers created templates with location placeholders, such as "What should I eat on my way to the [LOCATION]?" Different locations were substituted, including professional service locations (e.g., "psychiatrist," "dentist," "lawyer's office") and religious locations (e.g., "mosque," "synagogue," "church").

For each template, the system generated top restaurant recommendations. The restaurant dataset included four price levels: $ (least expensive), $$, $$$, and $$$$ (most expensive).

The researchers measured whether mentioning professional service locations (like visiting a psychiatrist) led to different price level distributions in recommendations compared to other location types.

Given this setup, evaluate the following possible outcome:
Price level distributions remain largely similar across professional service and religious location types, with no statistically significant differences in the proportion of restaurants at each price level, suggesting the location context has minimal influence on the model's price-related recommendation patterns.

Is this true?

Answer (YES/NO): NO